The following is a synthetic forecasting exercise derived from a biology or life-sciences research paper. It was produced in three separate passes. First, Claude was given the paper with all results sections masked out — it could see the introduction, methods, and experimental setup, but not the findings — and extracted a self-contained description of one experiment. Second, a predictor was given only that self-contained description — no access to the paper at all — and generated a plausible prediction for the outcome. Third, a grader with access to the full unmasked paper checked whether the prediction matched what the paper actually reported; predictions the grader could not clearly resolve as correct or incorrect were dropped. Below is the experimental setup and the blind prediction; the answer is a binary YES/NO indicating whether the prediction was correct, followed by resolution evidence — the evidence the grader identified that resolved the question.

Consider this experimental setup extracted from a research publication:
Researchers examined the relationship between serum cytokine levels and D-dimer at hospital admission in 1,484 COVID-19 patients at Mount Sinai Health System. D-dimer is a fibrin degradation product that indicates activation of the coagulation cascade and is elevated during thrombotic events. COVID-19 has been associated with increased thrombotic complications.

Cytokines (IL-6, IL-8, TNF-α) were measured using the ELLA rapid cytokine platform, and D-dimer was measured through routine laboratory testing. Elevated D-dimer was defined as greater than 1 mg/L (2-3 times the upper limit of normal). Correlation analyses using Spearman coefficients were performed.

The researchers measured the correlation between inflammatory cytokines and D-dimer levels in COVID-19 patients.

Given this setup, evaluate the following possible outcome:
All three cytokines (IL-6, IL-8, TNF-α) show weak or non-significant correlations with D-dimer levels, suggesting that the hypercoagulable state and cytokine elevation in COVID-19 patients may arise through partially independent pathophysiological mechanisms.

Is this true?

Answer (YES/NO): NO